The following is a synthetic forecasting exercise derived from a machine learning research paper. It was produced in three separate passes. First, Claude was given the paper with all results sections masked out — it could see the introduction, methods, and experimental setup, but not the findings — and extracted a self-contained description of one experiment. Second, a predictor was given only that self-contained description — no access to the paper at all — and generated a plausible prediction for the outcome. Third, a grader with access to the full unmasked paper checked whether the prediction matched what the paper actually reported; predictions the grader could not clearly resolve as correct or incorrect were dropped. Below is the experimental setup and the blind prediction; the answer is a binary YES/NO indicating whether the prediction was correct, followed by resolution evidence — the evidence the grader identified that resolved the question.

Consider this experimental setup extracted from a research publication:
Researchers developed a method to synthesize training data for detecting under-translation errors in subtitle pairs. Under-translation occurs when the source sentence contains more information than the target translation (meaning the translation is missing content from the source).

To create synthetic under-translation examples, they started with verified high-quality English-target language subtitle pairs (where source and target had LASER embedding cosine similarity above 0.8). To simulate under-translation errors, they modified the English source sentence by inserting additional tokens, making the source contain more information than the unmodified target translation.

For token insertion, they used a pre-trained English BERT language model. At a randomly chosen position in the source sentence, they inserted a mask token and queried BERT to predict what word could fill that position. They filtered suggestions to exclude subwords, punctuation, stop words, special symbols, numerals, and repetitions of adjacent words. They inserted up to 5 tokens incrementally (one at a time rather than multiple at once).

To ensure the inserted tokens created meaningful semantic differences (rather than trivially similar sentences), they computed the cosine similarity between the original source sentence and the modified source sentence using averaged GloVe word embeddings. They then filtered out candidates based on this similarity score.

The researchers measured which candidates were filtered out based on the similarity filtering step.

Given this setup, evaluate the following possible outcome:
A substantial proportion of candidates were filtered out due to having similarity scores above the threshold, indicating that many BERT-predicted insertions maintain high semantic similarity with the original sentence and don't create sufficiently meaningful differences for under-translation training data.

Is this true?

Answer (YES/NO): NO